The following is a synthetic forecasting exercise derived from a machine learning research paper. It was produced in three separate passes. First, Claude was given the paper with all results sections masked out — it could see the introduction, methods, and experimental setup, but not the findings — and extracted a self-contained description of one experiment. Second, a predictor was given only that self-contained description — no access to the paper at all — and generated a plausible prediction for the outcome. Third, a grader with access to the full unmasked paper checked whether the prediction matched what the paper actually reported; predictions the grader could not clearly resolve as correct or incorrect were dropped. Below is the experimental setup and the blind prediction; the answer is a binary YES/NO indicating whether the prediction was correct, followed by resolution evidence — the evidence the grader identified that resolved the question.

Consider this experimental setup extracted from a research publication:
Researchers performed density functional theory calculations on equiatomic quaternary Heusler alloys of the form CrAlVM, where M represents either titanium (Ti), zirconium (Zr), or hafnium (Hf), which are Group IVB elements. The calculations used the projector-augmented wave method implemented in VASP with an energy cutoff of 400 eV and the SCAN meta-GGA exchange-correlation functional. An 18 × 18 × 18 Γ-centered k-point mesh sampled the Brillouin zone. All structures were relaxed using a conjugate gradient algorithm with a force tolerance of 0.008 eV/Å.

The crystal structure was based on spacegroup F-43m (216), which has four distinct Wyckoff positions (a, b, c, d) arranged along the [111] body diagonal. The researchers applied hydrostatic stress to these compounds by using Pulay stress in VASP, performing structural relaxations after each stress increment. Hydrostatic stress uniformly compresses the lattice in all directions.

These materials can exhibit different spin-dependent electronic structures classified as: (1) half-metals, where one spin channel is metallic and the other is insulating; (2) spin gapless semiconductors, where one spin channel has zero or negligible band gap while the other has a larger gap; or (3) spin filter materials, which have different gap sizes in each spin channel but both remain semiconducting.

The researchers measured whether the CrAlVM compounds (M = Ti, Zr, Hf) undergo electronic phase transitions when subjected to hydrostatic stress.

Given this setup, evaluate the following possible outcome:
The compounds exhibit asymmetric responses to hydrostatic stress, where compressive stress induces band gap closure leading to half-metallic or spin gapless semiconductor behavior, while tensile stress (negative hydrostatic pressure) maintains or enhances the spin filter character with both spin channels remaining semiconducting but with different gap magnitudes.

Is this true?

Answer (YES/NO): NO